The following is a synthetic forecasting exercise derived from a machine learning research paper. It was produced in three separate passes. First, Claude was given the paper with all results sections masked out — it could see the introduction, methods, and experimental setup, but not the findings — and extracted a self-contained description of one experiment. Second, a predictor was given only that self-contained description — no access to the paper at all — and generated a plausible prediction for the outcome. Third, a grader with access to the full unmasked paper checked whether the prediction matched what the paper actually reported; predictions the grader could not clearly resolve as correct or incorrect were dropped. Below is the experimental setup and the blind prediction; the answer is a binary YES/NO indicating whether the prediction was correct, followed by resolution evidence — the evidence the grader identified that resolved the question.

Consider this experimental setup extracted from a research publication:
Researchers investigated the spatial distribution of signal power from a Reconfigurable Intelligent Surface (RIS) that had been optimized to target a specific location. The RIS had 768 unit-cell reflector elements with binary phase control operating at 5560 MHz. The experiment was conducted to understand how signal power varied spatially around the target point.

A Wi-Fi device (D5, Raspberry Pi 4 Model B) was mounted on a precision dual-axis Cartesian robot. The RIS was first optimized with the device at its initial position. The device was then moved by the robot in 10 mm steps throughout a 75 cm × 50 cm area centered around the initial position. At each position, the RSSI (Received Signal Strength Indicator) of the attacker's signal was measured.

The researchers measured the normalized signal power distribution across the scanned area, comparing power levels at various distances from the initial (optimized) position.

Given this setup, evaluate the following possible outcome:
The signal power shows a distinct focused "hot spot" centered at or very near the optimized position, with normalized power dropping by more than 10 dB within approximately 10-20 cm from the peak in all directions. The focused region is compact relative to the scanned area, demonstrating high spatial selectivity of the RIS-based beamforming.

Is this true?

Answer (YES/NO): NO